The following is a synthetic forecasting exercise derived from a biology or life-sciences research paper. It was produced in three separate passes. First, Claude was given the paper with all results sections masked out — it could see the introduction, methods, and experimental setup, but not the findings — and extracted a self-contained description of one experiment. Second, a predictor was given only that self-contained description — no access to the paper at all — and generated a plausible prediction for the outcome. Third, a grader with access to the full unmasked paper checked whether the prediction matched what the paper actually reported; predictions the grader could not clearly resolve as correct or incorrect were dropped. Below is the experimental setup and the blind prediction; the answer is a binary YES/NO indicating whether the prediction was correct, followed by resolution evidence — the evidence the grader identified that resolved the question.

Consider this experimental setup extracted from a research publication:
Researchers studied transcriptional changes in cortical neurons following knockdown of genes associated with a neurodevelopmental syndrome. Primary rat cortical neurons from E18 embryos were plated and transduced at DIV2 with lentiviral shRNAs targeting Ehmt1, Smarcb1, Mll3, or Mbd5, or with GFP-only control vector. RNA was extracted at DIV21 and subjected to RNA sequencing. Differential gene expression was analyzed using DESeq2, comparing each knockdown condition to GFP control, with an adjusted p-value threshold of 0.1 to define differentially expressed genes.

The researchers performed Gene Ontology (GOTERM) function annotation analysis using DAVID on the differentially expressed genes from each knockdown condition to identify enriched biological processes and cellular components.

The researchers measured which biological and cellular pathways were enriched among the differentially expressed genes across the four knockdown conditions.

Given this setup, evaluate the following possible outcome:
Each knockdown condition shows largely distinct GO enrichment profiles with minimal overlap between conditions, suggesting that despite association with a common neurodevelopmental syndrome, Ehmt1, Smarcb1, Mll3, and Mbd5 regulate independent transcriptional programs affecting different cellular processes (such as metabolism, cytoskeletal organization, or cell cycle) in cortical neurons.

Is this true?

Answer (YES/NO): NO